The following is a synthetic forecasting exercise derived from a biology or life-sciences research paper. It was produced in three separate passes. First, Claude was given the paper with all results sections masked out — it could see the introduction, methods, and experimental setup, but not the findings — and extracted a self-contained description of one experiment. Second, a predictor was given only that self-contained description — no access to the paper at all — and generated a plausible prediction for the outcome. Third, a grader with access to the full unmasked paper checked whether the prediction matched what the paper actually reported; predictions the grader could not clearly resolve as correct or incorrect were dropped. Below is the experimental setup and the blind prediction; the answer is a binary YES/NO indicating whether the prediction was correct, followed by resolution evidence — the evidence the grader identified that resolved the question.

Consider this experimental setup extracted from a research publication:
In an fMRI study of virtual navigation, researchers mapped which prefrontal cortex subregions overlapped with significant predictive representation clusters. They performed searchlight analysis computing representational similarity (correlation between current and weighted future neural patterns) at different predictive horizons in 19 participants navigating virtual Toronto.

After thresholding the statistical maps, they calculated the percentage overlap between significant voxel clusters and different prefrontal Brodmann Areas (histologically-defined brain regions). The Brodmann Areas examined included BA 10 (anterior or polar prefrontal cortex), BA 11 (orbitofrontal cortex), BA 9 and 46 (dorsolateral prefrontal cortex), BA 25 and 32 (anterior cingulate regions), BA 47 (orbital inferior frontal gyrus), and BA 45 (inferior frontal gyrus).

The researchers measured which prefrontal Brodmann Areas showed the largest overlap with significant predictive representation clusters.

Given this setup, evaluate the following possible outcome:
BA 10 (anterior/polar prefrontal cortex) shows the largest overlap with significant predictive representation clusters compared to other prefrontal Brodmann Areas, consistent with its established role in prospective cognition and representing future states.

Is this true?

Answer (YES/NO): YES